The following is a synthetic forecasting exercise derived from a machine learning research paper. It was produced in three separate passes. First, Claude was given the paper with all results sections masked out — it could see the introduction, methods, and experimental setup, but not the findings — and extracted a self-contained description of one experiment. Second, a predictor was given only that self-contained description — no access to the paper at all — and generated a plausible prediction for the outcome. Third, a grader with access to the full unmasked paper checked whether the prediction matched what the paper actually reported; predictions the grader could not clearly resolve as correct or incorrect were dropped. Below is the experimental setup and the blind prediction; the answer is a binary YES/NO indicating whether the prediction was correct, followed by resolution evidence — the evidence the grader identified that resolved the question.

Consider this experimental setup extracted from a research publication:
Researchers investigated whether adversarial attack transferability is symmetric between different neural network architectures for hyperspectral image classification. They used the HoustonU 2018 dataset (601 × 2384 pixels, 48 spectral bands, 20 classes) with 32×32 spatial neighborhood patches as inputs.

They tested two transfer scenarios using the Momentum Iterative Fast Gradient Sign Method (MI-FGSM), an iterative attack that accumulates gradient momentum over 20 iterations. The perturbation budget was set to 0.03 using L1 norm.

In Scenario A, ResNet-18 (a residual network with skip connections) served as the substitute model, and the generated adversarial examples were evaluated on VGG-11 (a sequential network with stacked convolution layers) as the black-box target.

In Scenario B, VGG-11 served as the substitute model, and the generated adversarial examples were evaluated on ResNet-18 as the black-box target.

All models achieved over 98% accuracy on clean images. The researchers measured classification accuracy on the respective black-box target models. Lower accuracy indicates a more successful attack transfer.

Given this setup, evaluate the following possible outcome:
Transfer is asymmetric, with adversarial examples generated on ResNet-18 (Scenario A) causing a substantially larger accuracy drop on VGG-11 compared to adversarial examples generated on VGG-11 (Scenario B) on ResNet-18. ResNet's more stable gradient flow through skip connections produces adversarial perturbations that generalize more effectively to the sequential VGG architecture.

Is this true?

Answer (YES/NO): YES